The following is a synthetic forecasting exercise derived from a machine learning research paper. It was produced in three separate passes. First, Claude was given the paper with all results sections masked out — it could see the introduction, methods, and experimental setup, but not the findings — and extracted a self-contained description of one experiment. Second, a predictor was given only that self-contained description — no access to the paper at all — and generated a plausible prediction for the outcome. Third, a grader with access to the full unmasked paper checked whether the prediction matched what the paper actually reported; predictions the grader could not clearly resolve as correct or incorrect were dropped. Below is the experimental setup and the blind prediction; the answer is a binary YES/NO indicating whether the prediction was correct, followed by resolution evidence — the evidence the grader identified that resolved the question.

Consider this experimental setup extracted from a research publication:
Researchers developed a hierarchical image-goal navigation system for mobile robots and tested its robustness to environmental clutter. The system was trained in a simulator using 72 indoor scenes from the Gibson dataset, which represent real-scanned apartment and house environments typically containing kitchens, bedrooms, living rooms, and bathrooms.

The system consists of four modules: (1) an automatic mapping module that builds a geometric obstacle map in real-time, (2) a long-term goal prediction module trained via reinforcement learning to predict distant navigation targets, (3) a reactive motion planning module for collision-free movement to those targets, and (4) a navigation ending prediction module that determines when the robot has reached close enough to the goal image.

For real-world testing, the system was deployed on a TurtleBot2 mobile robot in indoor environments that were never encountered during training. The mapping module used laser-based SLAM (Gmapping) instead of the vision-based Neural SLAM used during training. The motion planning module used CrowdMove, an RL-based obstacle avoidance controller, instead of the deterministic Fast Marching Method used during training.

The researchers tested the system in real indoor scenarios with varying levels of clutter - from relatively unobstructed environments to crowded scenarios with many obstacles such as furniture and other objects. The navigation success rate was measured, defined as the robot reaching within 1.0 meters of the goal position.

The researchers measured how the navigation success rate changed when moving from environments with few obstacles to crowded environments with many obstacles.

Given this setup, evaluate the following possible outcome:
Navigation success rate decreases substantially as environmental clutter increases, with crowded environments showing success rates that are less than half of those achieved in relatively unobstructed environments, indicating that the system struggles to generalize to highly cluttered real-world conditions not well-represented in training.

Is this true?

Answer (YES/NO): NO